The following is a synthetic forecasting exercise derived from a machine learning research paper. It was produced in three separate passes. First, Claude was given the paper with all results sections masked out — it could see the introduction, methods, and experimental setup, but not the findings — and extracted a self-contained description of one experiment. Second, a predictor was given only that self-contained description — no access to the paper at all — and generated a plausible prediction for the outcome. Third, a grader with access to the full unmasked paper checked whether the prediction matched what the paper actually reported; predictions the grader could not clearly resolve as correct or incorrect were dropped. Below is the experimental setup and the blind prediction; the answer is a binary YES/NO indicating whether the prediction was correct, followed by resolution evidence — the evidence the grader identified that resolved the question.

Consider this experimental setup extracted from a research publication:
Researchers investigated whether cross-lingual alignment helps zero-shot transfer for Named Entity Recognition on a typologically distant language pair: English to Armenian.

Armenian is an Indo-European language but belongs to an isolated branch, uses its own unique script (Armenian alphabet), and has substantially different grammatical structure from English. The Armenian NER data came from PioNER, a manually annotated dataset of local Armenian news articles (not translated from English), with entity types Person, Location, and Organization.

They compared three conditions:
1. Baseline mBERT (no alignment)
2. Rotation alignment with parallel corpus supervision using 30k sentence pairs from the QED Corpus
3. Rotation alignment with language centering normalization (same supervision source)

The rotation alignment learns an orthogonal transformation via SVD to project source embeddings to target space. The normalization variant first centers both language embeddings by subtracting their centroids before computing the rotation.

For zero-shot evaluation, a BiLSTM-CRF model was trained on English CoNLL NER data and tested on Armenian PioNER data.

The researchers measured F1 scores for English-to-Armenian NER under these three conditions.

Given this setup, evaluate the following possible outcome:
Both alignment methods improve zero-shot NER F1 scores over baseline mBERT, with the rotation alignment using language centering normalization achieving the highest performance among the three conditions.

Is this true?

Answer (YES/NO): YES